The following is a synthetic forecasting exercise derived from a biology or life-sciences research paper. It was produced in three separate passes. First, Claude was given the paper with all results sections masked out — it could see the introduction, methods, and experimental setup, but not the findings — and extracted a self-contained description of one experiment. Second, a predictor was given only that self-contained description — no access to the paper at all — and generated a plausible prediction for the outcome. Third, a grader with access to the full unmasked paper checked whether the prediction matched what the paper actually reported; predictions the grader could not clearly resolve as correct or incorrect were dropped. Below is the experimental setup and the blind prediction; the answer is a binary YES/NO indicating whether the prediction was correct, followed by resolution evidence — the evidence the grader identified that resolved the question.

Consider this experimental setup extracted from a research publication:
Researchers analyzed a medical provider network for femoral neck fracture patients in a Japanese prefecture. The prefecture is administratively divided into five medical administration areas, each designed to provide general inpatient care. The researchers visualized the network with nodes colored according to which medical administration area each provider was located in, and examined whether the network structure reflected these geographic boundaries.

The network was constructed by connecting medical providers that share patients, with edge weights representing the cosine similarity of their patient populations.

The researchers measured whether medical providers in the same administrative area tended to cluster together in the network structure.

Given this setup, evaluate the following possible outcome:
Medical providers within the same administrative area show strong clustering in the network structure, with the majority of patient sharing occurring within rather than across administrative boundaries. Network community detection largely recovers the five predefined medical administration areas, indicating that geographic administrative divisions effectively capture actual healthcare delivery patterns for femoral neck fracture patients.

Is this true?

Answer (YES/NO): NO